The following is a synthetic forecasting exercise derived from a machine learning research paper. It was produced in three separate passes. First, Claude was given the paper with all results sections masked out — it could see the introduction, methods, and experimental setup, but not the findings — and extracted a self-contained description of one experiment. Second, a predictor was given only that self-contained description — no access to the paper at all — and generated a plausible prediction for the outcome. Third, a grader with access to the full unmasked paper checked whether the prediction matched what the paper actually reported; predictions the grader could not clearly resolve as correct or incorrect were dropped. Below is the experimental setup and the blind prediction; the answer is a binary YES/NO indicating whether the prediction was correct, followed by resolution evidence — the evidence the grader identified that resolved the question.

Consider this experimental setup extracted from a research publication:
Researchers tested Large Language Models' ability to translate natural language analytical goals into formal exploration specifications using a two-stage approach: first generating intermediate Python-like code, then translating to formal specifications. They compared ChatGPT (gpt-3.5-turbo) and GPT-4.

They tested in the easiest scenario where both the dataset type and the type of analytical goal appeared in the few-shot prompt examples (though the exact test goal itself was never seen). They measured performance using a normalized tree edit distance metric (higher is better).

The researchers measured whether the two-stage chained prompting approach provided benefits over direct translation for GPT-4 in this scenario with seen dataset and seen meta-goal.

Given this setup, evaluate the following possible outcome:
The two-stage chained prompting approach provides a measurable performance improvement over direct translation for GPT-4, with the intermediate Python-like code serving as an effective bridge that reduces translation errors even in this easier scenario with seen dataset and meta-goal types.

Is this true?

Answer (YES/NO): NO